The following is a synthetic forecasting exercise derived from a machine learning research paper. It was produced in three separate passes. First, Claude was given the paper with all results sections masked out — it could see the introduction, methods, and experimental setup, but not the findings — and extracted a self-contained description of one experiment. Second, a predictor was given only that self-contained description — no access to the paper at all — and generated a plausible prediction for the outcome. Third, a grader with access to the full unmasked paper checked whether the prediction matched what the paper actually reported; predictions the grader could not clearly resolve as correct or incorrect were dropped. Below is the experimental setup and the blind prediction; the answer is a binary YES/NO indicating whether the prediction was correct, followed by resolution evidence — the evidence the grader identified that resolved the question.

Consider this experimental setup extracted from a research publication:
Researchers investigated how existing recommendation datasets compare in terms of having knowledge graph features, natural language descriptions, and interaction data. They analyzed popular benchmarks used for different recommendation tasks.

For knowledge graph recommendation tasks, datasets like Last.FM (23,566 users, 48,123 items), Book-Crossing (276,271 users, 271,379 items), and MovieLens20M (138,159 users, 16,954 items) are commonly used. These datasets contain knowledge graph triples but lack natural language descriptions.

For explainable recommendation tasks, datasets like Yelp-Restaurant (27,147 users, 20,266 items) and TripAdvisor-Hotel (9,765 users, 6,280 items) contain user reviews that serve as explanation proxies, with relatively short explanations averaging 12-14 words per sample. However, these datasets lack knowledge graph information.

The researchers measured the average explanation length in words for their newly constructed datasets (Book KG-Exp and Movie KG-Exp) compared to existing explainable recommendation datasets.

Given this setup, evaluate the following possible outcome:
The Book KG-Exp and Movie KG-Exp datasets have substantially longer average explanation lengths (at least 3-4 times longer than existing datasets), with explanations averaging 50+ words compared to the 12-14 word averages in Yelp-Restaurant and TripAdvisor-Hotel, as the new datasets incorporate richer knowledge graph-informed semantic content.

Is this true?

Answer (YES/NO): YES